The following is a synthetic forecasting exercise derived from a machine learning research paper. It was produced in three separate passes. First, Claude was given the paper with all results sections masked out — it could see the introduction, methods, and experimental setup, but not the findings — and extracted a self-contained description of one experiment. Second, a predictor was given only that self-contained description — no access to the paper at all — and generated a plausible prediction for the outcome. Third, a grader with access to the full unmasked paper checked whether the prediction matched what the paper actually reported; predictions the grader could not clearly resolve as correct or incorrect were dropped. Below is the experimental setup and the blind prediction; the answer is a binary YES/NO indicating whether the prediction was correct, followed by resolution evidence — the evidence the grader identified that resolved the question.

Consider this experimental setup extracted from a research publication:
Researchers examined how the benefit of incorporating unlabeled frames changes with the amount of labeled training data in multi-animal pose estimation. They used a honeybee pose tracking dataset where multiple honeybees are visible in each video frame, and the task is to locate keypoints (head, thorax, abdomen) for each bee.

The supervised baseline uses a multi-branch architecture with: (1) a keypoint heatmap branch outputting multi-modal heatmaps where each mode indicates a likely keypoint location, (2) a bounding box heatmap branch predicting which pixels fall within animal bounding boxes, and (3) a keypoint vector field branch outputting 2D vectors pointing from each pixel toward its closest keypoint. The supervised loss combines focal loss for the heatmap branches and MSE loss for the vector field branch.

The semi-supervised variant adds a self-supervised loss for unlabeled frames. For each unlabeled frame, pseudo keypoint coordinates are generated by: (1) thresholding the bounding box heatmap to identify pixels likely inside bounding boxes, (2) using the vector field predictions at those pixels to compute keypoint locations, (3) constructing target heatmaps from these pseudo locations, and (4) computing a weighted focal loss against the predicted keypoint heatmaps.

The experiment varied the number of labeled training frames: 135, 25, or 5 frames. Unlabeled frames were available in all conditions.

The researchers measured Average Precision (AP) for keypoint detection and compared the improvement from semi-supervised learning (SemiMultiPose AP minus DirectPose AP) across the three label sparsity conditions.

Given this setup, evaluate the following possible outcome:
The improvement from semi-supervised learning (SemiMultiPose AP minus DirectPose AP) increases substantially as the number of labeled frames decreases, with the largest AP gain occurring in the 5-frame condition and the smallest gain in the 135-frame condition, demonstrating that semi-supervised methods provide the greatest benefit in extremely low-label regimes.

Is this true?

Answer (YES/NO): YES